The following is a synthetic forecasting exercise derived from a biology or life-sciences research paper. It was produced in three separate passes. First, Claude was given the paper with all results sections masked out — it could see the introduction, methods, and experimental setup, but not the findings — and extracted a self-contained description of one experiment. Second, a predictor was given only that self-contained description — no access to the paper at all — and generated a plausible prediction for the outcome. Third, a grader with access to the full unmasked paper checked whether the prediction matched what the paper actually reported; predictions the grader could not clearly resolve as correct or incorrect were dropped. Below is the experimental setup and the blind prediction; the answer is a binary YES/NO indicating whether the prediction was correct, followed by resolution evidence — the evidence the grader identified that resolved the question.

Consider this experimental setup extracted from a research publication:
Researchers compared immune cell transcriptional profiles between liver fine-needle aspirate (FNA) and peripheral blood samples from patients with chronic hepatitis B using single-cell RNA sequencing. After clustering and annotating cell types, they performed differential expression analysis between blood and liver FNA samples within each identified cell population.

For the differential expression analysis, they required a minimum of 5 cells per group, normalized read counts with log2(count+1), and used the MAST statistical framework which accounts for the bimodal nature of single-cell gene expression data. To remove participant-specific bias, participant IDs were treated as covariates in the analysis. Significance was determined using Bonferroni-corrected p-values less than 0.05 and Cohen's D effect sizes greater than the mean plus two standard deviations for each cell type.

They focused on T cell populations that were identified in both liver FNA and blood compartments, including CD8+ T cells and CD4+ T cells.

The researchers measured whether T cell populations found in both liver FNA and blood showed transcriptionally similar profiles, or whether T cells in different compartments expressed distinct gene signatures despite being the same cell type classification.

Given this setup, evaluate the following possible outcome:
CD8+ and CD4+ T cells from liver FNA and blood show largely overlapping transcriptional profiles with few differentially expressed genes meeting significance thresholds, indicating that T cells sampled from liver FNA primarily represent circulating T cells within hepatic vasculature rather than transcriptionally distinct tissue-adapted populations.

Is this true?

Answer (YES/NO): NO